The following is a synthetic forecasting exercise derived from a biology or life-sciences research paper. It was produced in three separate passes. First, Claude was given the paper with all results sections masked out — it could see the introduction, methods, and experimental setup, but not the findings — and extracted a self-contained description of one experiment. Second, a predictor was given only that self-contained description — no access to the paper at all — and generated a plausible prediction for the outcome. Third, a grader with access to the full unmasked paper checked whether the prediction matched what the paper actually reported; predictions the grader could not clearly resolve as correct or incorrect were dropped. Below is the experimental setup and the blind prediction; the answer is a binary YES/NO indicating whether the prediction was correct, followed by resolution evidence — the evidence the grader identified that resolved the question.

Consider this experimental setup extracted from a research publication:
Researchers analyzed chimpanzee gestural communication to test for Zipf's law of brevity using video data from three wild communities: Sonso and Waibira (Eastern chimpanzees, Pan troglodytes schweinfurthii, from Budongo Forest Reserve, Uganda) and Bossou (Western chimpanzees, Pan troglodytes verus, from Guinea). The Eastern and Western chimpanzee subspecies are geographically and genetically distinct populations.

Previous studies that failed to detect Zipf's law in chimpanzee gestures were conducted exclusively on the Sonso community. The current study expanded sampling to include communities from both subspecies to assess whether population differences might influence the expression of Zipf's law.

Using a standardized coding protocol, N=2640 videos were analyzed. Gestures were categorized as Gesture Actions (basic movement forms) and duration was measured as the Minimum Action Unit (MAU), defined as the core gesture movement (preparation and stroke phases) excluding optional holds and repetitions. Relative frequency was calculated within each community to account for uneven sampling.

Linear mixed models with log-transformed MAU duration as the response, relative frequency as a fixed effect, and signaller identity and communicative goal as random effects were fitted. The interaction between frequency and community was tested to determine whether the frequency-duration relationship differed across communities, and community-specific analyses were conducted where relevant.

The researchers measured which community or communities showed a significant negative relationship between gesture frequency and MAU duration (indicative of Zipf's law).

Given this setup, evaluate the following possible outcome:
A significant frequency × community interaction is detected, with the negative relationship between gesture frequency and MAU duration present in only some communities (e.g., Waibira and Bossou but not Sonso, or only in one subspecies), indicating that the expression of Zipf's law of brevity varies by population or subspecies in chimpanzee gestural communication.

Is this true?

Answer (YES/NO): YES